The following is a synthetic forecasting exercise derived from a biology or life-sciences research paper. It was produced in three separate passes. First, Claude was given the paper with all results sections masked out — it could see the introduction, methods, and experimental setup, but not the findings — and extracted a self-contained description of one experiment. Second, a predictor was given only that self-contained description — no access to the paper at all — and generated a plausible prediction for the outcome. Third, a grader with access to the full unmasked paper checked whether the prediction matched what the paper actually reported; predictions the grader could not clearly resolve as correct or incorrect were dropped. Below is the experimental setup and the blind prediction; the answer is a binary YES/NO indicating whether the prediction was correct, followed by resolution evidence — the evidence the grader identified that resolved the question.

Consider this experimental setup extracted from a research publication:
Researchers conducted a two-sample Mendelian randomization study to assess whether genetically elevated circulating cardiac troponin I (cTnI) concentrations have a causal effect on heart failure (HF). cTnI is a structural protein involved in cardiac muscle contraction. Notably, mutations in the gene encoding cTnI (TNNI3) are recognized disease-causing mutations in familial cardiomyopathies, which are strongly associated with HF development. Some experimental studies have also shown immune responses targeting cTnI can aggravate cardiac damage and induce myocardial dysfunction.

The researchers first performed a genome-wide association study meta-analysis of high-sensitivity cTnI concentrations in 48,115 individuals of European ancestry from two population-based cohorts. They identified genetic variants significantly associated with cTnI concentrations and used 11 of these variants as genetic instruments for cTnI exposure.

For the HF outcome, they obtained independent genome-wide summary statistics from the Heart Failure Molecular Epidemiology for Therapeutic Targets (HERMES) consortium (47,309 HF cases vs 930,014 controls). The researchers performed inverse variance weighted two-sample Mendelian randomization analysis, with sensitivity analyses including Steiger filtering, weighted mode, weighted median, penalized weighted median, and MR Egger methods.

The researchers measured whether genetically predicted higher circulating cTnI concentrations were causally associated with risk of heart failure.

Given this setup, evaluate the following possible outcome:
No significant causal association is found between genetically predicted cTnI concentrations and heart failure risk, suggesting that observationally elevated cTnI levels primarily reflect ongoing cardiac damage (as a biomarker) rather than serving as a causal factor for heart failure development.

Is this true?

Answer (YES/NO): YES